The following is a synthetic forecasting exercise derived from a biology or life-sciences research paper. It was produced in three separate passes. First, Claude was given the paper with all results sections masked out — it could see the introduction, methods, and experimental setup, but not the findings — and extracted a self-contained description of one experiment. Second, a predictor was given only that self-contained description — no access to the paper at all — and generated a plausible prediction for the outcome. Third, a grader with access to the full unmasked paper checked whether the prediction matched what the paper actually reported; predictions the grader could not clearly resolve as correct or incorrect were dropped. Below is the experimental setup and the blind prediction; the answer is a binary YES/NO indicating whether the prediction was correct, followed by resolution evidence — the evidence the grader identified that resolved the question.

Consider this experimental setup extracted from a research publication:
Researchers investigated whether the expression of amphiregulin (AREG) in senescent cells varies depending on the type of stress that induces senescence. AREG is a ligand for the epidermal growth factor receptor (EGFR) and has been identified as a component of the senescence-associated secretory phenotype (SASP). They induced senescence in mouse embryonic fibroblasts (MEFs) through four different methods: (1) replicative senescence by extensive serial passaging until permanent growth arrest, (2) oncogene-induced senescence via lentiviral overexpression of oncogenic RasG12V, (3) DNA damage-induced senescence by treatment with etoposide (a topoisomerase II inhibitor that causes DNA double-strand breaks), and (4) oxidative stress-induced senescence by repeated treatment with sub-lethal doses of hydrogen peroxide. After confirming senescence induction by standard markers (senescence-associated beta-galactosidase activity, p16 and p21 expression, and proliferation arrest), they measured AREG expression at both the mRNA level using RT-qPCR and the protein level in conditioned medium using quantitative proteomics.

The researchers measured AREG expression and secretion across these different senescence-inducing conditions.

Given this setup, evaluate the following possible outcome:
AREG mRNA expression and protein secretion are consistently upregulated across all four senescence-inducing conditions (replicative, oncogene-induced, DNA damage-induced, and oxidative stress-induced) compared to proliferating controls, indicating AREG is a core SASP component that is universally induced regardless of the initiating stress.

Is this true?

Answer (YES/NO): NO